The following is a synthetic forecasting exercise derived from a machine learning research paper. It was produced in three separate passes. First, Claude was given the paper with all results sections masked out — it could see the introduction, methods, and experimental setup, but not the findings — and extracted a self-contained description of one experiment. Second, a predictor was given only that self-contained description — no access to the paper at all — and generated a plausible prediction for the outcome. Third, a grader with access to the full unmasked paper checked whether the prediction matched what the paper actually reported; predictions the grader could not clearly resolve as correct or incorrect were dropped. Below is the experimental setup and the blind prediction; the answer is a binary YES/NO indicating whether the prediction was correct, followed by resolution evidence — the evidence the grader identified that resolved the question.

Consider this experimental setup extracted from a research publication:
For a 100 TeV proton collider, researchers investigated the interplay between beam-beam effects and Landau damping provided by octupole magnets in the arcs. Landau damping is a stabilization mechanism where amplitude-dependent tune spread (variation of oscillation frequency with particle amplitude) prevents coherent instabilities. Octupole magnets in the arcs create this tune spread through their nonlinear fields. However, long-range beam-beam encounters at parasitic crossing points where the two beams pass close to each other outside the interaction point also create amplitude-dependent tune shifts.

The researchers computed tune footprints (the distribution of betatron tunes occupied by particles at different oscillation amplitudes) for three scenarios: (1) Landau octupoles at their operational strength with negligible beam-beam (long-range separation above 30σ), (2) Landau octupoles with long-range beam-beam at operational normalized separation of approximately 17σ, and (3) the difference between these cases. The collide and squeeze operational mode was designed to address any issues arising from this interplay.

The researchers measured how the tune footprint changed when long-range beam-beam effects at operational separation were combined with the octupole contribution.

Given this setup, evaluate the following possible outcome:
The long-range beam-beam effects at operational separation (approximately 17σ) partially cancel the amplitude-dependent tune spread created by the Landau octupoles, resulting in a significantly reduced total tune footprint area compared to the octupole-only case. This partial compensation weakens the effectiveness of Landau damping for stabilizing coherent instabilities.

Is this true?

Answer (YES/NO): YES